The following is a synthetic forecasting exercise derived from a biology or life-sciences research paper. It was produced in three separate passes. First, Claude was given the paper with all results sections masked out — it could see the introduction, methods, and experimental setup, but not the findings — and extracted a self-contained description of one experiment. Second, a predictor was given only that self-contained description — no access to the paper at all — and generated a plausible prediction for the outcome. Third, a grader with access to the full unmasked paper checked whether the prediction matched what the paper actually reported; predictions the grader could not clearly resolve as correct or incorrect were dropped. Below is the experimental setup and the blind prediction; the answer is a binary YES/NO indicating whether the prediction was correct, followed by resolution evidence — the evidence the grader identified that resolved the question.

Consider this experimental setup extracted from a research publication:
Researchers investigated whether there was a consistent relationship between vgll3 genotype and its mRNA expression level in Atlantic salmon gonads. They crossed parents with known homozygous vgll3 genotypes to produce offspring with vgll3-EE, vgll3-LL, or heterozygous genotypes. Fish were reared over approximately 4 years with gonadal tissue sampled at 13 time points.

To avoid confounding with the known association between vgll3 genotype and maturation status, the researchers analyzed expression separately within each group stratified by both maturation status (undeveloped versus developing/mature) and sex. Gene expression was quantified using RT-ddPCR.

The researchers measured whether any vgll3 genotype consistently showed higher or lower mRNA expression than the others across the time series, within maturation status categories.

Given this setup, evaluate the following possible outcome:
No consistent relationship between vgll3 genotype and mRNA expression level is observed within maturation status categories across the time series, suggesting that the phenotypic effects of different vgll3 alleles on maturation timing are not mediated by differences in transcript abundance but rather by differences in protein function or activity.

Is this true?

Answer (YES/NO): NO